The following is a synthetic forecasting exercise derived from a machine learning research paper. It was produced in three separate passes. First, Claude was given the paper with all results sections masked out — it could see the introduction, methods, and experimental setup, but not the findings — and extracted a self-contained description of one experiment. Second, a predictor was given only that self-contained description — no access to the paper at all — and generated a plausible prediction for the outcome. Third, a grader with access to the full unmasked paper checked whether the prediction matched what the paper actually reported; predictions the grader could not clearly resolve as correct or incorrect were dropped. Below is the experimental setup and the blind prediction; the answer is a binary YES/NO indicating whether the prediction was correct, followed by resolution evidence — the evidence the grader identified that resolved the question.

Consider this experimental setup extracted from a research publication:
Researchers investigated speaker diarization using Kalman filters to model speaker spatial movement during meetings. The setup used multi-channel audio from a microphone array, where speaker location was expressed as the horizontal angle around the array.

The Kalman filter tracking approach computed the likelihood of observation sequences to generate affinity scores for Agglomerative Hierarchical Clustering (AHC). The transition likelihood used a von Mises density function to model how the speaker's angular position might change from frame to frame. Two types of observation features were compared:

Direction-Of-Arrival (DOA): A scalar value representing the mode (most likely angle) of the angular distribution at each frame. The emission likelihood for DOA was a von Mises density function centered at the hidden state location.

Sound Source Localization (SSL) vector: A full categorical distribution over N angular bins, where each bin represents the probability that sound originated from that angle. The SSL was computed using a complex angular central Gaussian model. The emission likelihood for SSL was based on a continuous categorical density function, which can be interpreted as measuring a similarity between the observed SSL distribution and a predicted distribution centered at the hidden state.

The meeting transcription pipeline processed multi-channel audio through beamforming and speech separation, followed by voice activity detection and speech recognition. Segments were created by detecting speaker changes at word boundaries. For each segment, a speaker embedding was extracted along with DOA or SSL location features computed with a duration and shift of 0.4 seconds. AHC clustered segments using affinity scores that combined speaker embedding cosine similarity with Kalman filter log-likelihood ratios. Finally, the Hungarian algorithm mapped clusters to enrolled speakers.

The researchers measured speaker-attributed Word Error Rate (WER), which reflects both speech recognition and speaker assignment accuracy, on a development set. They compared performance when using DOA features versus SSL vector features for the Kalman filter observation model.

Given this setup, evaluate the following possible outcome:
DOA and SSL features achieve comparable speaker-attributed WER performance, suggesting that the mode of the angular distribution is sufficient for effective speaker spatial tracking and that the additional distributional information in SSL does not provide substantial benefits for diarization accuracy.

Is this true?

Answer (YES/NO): NO